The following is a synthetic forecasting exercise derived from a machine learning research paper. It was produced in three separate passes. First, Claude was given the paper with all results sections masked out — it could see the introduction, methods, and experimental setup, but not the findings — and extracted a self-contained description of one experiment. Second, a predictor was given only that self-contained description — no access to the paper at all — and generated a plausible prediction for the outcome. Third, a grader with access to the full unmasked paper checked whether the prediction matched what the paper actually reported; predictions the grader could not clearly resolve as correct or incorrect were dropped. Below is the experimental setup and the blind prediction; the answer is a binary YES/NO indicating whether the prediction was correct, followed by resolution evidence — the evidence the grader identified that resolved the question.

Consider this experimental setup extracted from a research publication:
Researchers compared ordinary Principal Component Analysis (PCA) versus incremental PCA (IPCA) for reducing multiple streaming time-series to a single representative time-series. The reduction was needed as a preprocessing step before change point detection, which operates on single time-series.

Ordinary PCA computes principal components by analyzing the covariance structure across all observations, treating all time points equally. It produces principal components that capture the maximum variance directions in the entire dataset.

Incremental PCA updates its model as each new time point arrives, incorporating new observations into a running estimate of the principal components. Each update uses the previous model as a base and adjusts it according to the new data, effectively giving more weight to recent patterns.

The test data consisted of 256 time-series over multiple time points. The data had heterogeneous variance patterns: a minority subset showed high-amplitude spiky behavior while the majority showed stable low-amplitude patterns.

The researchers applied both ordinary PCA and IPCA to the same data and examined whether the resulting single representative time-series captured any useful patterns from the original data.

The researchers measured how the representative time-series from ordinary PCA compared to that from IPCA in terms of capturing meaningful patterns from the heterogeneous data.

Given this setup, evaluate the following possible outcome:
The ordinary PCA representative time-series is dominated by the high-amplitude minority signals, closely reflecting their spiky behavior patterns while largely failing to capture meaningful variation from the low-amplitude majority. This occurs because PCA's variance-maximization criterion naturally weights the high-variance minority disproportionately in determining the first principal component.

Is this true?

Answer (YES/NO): NO